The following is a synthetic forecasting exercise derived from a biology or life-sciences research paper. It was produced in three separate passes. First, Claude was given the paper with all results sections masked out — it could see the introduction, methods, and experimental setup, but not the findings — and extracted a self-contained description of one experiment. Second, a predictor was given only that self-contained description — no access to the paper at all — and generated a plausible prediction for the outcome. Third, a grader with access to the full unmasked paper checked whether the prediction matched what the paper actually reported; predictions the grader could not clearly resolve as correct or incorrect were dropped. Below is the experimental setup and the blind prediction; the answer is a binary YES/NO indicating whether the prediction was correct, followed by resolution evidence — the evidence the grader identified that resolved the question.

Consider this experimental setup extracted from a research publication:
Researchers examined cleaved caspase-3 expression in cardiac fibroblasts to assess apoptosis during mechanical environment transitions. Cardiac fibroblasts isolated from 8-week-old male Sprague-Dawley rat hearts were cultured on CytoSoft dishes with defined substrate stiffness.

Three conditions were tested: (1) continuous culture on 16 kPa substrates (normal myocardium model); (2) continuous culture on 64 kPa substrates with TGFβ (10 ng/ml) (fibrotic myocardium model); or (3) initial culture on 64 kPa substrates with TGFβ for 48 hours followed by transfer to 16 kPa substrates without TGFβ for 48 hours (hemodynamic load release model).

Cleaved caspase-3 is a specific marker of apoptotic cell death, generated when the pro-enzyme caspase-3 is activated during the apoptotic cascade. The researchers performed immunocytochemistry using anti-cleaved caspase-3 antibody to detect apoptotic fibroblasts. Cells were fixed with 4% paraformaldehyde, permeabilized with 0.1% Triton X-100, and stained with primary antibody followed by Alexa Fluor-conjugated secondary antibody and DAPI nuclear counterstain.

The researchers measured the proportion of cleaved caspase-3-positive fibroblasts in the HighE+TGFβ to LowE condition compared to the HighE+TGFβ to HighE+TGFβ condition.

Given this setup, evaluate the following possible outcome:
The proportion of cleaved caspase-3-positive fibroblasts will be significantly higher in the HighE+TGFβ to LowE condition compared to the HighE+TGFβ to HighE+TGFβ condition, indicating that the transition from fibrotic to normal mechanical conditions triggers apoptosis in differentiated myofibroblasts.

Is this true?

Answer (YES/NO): YES